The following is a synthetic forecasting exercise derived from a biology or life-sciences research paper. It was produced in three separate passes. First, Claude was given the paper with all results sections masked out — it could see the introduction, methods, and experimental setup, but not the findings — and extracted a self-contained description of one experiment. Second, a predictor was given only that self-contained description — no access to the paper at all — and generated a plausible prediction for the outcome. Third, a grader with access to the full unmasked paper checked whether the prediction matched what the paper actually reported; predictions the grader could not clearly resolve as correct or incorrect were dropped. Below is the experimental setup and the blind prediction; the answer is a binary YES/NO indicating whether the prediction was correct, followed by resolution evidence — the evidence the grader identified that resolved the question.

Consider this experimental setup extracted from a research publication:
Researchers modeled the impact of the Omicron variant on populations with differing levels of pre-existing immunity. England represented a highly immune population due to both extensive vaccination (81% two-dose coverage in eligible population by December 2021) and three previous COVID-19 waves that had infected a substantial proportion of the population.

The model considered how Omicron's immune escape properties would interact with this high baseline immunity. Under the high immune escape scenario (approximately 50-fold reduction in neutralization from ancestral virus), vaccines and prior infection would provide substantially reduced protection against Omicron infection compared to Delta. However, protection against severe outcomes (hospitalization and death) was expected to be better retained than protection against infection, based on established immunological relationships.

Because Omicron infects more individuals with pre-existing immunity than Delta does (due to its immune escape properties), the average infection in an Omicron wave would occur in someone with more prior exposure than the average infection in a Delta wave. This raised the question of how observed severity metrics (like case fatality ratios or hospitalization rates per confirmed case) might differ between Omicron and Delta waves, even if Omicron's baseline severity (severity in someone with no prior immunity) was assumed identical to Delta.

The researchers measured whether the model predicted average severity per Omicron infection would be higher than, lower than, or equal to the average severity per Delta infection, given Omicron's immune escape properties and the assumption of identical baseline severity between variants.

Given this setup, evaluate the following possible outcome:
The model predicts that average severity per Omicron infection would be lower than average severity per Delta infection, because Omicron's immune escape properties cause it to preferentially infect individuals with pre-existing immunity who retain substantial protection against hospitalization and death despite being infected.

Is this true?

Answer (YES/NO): YES